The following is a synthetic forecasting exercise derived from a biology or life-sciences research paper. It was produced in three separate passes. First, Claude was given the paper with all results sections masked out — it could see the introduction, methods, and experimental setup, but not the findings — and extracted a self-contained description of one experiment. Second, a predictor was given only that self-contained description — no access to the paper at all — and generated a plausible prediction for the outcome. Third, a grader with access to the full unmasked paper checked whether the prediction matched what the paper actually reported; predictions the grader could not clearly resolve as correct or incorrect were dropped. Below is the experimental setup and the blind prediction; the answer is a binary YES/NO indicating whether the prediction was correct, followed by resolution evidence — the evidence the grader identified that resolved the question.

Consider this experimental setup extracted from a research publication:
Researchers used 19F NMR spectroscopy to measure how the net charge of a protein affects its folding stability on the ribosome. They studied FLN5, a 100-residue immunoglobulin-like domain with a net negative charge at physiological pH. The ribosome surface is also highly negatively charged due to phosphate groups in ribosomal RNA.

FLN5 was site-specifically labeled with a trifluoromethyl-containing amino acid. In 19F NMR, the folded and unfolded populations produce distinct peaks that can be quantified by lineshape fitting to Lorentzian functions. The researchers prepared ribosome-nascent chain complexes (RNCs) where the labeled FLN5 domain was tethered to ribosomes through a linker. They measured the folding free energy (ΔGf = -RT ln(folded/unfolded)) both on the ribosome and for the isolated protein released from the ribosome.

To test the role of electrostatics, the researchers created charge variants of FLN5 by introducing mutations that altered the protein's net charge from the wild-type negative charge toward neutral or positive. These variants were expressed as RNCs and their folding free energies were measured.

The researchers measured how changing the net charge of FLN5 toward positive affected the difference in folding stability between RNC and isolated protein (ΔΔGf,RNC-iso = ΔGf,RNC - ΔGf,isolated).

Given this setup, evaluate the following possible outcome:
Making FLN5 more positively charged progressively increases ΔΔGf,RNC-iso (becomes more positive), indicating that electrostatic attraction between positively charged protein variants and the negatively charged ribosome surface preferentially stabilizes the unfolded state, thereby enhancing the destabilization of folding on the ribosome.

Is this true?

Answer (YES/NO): NO